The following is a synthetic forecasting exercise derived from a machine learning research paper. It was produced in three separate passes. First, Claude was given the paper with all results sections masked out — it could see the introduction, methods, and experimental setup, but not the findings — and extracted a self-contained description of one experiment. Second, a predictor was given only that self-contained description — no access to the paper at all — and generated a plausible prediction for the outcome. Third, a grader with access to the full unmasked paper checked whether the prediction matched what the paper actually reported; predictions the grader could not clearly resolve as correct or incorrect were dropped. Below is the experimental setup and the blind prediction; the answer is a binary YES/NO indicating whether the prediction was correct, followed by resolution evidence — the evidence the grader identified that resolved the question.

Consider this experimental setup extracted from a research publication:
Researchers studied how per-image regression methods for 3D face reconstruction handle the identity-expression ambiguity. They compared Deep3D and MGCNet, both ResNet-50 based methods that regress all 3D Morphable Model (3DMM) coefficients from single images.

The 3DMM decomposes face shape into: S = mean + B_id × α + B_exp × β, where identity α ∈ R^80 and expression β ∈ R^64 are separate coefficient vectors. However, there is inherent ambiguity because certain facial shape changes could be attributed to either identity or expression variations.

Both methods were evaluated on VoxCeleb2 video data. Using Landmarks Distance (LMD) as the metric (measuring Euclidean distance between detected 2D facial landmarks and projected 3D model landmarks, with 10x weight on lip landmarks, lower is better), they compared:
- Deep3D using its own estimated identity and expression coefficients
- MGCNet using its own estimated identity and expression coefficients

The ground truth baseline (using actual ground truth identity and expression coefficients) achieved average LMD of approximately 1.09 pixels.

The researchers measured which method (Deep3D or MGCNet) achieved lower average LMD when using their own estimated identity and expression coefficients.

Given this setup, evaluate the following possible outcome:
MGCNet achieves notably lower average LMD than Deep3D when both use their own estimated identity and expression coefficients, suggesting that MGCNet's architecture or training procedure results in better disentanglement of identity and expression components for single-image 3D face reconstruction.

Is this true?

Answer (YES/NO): NO